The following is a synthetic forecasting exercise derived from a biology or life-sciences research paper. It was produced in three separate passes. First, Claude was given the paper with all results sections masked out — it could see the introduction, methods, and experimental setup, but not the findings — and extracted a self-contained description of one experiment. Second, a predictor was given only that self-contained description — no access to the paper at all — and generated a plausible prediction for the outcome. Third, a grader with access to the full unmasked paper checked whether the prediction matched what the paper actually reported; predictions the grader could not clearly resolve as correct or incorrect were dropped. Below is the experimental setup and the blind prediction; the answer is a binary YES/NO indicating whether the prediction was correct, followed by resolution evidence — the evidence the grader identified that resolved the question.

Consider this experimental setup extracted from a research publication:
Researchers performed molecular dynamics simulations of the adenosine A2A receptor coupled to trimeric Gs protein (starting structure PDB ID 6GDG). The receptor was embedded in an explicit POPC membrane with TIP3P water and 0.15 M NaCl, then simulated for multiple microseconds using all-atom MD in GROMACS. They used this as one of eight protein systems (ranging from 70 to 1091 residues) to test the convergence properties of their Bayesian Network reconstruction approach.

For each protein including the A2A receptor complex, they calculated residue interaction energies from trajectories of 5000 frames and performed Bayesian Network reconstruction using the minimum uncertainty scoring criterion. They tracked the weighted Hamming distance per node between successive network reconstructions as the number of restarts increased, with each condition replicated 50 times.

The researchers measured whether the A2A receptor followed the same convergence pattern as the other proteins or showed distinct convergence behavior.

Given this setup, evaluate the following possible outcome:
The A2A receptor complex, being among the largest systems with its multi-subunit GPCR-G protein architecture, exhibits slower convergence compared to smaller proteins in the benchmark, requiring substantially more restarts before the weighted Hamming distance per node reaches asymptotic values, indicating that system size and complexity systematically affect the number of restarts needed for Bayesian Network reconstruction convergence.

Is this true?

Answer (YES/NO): NO